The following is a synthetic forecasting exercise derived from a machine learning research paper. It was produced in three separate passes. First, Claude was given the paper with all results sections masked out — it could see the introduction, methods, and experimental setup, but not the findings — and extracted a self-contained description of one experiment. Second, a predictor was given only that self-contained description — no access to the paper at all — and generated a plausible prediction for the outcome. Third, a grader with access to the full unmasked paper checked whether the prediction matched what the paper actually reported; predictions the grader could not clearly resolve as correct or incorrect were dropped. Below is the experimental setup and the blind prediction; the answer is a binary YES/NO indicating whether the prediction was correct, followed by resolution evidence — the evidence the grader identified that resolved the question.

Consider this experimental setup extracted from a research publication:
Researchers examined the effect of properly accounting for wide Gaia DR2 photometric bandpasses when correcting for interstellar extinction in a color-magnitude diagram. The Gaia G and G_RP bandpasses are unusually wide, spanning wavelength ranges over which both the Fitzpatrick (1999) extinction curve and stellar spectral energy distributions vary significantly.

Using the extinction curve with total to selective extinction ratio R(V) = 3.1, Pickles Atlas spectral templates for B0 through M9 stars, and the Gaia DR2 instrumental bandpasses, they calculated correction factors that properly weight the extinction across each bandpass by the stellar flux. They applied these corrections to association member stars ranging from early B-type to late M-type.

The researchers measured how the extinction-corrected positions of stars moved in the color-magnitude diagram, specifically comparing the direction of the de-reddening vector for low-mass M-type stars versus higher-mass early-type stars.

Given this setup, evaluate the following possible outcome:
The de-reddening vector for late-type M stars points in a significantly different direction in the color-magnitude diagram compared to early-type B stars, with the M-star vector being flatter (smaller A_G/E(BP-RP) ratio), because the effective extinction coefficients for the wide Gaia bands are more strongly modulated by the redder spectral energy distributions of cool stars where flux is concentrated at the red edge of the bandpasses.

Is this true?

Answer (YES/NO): NO